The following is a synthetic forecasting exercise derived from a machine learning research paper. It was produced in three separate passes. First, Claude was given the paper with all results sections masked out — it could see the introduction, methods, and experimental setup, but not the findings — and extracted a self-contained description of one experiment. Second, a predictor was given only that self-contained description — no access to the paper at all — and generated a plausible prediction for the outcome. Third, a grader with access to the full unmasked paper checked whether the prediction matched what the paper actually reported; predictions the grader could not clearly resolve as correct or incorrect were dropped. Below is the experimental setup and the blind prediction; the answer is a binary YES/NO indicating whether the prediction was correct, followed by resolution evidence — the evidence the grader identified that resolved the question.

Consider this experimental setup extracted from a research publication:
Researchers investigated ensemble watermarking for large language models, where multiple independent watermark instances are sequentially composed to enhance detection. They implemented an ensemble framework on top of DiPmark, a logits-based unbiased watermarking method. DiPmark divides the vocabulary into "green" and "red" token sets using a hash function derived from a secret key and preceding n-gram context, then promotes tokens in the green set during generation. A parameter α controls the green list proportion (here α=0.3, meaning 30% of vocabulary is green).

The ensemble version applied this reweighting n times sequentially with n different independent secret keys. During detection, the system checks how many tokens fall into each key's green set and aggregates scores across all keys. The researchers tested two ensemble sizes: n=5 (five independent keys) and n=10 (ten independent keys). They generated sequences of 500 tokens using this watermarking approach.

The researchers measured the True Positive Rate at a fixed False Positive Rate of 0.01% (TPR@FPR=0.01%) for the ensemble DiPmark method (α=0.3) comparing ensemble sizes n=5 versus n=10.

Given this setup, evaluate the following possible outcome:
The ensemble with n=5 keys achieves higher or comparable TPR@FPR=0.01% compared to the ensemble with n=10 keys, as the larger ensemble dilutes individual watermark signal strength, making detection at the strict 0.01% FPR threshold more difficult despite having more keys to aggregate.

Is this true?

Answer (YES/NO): YES